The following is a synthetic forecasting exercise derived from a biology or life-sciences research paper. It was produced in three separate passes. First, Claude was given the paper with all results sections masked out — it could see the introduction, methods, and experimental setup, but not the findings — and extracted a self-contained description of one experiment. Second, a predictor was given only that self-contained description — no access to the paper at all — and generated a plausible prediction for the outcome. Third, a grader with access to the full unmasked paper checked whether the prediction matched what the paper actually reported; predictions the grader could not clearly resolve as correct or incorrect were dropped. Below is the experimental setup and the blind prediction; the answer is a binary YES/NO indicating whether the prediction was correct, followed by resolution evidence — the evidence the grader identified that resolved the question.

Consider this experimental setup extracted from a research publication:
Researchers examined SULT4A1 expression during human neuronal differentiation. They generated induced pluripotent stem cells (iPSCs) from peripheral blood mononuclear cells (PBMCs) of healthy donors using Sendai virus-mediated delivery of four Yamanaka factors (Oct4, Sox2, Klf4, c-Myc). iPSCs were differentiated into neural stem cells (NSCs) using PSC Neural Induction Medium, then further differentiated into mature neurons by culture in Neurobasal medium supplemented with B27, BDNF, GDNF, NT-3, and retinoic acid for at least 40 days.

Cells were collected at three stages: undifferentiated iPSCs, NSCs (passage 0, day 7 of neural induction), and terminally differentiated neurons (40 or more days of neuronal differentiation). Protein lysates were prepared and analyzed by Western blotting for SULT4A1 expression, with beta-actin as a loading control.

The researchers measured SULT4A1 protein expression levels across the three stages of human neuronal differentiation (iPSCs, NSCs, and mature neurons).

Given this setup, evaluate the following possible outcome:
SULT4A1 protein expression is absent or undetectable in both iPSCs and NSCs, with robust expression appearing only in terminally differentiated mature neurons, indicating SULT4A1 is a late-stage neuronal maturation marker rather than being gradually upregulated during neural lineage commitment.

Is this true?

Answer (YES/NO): NO